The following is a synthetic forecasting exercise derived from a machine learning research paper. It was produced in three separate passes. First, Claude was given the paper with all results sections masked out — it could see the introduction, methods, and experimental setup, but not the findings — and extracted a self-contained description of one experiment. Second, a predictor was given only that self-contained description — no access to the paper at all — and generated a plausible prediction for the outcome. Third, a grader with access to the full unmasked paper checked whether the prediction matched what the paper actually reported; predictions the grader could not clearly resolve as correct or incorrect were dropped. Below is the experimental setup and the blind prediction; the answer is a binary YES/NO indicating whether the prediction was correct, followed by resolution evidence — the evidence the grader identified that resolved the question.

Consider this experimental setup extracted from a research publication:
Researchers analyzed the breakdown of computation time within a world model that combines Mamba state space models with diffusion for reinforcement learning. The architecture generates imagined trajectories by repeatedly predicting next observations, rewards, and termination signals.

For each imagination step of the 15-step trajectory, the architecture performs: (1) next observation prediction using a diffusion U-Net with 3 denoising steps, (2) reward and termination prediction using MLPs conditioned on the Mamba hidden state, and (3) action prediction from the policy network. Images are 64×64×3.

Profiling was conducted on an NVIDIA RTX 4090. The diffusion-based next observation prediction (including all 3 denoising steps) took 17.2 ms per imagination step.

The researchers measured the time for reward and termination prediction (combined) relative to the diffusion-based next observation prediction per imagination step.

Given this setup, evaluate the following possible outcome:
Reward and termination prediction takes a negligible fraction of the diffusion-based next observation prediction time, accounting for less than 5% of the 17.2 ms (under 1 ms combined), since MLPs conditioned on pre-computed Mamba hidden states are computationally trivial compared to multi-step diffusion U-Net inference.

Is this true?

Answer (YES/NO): NO